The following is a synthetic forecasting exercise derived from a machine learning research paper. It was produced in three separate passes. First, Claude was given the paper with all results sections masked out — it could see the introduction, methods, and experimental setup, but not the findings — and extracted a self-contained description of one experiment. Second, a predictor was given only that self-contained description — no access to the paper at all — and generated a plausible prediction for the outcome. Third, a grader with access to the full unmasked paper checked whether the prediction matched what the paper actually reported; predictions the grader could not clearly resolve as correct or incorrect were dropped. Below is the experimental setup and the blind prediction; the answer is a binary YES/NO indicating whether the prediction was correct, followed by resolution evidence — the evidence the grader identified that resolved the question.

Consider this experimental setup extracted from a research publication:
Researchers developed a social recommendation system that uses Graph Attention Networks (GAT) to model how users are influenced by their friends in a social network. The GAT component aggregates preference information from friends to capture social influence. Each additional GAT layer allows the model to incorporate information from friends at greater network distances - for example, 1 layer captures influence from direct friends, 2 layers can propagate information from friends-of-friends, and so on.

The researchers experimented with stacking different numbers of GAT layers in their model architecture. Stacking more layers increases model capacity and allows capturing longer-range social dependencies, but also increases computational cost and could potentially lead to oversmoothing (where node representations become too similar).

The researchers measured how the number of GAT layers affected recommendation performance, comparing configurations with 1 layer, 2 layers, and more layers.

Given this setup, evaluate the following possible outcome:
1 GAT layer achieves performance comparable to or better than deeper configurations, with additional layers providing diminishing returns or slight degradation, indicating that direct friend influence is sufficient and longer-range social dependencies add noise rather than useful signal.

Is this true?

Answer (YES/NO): NO